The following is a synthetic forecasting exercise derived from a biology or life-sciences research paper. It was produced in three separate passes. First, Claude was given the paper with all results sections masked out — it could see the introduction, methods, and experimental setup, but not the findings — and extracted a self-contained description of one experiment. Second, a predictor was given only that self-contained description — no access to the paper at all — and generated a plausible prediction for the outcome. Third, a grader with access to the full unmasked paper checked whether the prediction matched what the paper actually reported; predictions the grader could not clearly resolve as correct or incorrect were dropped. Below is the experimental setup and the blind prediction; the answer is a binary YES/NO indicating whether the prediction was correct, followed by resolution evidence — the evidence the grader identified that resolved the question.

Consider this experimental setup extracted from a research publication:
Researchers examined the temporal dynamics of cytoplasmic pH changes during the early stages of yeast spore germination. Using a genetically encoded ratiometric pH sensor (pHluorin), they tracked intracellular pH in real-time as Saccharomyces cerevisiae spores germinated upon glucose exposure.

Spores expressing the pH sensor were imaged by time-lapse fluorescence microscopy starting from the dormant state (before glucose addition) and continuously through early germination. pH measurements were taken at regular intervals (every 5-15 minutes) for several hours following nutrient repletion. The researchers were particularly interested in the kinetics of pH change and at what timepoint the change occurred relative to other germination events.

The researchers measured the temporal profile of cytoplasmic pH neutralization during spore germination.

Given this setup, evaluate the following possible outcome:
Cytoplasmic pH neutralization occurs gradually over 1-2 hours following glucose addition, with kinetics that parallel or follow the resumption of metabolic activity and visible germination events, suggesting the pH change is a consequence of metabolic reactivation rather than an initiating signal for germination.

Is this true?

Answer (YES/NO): NO